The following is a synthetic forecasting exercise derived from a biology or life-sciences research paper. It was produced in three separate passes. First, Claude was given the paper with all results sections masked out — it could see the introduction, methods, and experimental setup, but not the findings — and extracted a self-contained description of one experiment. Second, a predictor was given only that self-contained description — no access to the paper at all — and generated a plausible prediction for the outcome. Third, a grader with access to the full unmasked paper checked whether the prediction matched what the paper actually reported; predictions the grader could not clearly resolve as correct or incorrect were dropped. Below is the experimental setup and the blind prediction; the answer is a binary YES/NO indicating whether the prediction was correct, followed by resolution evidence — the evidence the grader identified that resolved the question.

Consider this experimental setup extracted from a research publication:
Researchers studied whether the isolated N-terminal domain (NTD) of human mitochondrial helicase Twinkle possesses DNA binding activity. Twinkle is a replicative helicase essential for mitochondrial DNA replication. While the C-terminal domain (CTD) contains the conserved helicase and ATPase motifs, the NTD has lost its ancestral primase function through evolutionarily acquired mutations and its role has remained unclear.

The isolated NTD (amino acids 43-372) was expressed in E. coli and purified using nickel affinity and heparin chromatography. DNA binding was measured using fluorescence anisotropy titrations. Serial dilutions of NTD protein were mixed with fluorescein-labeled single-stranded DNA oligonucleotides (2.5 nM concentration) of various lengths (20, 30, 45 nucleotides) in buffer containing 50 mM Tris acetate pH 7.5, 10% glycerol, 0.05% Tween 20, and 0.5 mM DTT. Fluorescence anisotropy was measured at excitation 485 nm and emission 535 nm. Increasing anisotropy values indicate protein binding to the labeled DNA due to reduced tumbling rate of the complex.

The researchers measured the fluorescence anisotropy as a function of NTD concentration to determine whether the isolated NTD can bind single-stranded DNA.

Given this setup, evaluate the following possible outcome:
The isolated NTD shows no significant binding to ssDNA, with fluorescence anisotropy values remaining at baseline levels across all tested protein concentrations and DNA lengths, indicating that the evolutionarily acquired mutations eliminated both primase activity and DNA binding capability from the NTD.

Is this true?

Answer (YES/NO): NO